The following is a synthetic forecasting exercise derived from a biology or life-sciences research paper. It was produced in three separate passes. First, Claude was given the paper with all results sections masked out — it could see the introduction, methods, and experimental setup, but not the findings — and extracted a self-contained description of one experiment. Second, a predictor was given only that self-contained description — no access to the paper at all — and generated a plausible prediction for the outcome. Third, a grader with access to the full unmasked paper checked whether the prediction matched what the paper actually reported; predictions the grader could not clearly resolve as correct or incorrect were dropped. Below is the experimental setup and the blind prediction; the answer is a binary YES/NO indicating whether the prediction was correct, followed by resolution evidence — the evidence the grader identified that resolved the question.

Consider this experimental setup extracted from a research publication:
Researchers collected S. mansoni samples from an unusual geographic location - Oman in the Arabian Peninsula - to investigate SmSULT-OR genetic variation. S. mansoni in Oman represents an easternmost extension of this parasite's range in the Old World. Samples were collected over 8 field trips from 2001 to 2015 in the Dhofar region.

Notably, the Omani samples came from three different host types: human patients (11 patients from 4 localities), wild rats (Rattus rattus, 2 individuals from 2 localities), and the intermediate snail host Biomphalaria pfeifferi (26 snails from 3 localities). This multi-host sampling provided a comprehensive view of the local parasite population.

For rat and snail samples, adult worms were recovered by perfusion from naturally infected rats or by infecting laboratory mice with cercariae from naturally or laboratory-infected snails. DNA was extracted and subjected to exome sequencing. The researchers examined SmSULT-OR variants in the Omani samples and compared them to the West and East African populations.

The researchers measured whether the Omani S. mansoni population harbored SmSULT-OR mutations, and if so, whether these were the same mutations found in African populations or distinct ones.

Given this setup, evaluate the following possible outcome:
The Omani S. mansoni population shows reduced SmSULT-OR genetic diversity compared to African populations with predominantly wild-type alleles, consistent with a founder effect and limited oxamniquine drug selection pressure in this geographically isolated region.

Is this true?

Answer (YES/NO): NO